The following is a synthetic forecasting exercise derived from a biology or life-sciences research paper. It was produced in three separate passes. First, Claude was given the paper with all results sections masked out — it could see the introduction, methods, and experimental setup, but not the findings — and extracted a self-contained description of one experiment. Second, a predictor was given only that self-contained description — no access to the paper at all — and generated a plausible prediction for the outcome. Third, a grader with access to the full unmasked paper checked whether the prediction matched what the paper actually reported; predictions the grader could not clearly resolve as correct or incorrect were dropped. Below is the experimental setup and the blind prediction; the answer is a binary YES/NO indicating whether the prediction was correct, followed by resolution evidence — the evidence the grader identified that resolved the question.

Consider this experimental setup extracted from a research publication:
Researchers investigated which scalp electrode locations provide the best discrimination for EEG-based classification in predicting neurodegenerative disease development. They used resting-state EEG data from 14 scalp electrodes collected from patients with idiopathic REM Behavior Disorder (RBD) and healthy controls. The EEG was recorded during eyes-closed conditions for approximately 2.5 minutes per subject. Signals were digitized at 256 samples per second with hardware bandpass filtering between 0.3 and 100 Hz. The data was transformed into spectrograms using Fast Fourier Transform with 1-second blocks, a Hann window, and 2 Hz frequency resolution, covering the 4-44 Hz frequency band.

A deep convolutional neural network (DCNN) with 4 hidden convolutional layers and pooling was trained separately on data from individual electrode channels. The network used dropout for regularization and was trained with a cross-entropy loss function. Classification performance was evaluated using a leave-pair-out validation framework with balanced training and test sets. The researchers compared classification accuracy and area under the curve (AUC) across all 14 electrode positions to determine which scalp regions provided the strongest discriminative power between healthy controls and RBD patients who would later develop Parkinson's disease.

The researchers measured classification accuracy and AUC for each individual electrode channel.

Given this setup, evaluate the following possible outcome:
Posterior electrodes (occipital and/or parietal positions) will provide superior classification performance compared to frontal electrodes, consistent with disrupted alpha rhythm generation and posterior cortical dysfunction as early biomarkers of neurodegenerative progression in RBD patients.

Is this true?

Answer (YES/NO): YES